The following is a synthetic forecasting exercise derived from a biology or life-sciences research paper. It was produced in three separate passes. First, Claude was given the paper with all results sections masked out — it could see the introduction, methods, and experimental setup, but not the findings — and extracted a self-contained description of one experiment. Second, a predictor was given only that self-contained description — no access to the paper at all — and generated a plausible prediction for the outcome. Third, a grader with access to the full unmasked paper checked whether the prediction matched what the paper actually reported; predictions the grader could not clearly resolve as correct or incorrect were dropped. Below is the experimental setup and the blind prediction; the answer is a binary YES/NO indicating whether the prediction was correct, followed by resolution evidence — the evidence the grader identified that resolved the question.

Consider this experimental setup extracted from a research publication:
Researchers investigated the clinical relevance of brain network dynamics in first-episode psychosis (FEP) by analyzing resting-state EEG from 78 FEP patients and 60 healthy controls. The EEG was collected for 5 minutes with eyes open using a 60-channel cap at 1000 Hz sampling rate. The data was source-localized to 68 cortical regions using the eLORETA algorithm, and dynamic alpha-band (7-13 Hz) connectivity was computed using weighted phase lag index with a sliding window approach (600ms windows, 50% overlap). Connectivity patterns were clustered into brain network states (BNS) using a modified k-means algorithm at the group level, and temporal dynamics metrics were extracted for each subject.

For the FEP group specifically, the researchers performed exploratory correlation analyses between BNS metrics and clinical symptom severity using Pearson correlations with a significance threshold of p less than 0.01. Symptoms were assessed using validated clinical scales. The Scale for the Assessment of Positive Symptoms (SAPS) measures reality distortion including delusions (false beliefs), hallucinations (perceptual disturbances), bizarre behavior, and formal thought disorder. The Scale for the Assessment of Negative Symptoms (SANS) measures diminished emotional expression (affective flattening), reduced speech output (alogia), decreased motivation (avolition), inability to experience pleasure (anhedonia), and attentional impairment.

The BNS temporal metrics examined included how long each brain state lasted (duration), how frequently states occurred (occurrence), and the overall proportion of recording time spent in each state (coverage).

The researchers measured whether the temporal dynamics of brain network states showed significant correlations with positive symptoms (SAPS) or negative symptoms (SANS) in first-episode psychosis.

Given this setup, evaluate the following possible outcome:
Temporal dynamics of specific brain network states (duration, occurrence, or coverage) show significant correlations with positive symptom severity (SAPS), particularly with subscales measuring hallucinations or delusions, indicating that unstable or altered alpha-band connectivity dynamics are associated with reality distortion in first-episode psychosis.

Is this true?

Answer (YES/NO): NO